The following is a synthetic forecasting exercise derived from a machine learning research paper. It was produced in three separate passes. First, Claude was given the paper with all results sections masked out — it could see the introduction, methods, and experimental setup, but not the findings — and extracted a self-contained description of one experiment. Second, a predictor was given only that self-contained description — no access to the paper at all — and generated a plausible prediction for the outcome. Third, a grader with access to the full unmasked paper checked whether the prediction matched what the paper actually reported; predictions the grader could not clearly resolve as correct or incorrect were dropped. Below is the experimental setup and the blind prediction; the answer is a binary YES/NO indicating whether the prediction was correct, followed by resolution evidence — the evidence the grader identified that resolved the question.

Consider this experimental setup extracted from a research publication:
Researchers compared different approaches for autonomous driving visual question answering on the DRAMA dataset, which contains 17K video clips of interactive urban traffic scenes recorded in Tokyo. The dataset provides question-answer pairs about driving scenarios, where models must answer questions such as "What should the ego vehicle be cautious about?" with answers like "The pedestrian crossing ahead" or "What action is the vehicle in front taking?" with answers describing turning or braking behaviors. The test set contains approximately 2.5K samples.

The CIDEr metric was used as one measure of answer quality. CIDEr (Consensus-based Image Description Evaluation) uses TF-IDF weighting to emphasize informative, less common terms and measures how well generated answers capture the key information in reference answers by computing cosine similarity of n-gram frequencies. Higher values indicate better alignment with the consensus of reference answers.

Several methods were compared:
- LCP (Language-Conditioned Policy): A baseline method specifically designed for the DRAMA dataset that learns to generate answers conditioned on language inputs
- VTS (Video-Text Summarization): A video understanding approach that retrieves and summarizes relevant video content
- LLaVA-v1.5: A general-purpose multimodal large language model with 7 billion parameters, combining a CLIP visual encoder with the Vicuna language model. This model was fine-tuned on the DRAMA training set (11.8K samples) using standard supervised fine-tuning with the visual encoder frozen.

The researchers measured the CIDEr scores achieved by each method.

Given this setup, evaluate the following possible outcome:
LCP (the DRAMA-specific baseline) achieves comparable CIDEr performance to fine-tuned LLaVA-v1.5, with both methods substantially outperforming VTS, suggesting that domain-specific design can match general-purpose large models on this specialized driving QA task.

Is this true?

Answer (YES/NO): NO